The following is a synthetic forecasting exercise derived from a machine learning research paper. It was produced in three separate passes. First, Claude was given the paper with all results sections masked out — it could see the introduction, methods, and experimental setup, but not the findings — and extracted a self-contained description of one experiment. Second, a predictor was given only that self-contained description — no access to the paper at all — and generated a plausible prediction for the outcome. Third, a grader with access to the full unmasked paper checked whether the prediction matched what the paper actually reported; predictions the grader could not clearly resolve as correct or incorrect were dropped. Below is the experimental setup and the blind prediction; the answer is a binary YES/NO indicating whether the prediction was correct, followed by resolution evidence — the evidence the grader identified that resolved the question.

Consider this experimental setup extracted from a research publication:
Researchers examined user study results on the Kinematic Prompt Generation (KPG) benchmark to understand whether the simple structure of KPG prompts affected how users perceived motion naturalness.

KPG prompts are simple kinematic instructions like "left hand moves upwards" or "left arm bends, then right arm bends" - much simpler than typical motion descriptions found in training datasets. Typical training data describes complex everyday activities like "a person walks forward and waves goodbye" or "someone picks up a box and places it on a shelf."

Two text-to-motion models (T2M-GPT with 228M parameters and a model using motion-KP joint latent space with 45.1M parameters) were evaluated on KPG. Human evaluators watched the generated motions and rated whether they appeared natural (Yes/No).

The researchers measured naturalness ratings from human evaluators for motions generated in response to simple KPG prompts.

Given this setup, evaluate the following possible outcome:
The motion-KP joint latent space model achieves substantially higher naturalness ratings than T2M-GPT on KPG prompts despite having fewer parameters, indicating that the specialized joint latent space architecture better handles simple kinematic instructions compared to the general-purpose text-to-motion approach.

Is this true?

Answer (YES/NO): NO